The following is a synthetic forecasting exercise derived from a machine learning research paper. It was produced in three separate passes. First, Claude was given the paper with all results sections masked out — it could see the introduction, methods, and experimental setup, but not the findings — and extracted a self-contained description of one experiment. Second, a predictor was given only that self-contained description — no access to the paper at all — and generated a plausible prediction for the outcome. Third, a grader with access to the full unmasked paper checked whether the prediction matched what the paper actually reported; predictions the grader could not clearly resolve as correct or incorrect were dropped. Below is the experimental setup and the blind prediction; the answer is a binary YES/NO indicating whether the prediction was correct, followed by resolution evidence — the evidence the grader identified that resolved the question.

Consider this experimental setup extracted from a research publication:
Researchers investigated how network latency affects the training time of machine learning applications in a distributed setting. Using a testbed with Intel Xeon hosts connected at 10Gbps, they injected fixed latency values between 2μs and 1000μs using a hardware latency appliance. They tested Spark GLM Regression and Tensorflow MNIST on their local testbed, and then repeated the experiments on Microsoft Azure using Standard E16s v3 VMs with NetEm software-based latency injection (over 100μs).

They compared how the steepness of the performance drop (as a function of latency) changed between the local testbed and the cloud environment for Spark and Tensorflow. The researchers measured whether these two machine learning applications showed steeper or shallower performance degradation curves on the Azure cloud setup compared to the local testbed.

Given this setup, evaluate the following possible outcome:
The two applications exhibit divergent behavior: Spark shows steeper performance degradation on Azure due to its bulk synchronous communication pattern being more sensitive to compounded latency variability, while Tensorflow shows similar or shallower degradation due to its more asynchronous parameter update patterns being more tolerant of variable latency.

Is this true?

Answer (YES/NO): NO